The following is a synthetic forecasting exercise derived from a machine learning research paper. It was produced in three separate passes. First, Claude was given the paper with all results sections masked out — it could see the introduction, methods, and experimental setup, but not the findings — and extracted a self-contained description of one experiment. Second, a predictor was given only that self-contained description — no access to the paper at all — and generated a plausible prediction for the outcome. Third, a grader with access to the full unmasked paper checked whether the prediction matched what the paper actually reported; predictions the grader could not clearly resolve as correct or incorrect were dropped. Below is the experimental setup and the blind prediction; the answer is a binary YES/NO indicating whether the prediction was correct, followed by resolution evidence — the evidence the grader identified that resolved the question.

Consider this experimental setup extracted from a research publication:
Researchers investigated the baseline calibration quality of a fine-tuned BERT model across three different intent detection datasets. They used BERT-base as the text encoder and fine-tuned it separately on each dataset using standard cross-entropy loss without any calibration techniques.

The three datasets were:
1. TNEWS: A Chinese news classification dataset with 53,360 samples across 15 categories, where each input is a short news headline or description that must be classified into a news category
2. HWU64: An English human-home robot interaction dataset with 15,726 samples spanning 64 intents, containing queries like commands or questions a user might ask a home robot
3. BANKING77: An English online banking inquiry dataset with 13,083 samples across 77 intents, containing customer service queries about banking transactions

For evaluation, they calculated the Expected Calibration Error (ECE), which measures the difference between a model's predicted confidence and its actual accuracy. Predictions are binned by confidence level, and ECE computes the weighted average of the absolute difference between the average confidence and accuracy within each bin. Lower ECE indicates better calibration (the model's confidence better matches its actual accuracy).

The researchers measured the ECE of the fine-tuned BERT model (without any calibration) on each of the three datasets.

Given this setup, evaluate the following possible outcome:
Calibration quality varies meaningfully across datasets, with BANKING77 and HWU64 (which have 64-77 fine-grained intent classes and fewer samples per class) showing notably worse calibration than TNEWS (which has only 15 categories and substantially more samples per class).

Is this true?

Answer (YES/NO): NO